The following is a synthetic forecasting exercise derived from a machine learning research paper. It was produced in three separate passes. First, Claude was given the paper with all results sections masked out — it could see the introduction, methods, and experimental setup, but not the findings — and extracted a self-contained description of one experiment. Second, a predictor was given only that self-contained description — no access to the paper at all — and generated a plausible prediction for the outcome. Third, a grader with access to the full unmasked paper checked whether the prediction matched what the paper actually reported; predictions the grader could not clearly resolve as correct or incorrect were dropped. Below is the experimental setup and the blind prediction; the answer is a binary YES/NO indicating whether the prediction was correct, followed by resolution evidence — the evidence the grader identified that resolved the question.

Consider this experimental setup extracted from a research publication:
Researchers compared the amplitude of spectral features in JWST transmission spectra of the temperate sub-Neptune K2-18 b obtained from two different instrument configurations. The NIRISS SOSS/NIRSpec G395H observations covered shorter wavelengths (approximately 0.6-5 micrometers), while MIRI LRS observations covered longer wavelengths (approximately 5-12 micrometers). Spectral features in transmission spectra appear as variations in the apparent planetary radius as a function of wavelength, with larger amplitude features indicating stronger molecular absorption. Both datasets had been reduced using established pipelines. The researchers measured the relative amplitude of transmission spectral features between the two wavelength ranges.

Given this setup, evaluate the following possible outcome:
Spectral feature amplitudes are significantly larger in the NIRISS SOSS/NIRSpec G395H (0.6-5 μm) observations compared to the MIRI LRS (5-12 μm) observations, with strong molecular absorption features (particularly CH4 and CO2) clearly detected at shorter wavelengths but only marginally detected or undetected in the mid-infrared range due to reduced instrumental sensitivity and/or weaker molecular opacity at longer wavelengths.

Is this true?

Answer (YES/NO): NO